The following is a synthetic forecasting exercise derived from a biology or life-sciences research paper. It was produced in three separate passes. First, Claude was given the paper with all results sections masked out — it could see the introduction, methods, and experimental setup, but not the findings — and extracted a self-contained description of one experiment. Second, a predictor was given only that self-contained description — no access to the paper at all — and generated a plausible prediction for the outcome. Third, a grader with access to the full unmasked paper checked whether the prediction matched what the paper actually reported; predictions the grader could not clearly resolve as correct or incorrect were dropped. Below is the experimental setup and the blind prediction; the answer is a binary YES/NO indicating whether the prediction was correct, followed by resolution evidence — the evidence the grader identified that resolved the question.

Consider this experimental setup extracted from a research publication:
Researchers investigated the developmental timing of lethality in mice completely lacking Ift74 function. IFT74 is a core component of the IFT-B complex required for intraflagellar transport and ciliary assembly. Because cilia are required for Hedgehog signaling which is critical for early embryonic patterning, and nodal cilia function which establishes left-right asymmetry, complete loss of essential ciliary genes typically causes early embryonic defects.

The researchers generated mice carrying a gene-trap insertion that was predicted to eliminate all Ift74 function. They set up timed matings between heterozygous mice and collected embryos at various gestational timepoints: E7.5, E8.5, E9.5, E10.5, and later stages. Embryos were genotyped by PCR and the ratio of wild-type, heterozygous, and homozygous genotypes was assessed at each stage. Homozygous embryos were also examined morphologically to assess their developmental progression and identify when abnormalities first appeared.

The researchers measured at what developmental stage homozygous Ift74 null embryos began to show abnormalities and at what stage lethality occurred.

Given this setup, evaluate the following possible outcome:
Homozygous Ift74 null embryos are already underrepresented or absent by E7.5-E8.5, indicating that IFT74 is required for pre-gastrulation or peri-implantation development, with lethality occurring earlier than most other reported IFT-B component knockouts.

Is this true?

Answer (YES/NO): NO